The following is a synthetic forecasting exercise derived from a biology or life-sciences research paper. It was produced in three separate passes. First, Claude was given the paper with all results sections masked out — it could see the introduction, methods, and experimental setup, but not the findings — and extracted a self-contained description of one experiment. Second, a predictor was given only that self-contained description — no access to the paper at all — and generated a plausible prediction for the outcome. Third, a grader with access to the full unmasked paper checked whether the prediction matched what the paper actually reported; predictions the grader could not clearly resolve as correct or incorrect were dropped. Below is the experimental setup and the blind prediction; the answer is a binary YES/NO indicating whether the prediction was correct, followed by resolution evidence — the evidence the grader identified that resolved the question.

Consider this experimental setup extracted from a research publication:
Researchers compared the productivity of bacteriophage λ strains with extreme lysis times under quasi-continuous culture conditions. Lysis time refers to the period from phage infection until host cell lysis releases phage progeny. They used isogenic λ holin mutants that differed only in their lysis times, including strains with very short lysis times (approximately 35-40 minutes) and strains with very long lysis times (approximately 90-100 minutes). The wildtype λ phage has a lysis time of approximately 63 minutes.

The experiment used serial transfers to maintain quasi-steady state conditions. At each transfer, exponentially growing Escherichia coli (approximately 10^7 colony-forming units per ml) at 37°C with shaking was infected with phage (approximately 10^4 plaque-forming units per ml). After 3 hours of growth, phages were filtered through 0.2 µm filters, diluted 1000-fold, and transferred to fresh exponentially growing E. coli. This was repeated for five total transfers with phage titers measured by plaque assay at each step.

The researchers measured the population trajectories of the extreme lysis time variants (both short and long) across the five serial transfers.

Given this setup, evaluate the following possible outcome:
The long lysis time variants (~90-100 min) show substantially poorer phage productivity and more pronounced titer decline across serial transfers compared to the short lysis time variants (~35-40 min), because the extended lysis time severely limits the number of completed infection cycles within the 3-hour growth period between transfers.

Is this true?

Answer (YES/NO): NO